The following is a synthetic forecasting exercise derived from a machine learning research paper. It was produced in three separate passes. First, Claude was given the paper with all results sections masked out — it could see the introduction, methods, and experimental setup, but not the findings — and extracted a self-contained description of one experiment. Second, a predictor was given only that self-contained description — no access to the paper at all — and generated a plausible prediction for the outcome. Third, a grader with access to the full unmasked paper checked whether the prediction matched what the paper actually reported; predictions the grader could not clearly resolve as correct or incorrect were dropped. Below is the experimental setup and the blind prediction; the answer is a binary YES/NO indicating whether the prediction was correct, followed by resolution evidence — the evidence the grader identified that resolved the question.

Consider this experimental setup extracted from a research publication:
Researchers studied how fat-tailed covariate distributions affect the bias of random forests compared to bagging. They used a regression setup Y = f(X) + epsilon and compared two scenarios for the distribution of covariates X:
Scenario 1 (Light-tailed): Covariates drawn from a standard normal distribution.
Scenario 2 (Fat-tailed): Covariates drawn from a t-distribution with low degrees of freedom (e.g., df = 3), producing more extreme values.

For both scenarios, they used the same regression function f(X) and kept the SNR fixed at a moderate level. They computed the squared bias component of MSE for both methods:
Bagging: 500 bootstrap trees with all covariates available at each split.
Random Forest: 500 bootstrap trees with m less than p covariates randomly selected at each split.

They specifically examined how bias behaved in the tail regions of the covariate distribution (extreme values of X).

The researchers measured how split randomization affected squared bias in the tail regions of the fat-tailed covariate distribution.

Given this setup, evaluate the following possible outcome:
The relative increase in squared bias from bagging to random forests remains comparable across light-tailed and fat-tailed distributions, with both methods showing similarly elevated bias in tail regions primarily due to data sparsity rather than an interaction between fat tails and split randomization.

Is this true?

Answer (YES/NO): NO